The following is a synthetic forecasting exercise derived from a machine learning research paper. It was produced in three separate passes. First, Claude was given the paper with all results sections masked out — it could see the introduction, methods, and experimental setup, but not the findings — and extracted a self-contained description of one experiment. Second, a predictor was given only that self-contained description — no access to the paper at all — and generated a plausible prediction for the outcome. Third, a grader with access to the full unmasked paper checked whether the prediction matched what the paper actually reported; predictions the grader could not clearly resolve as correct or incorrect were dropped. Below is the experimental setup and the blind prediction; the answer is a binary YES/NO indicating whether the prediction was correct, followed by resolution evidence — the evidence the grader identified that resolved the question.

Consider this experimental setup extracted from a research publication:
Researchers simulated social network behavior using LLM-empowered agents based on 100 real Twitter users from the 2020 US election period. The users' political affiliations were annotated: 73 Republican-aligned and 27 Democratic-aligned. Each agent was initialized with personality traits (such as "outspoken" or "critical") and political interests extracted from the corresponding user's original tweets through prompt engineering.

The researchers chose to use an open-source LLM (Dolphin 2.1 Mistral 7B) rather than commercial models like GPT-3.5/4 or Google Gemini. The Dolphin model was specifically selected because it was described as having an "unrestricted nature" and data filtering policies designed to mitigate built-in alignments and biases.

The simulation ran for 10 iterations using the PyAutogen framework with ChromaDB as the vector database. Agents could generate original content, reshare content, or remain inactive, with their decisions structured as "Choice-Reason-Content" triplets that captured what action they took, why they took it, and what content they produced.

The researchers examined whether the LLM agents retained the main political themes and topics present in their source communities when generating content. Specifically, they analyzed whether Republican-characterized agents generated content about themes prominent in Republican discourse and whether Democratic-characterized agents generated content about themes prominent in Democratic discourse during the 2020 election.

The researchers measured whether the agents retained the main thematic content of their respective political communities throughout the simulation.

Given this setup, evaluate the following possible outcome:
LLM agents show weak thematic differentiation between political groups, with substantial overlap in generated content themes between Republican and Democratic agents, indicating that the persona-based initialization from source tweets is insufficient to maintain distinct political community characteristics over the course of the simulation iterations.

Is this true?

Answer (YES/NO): NO